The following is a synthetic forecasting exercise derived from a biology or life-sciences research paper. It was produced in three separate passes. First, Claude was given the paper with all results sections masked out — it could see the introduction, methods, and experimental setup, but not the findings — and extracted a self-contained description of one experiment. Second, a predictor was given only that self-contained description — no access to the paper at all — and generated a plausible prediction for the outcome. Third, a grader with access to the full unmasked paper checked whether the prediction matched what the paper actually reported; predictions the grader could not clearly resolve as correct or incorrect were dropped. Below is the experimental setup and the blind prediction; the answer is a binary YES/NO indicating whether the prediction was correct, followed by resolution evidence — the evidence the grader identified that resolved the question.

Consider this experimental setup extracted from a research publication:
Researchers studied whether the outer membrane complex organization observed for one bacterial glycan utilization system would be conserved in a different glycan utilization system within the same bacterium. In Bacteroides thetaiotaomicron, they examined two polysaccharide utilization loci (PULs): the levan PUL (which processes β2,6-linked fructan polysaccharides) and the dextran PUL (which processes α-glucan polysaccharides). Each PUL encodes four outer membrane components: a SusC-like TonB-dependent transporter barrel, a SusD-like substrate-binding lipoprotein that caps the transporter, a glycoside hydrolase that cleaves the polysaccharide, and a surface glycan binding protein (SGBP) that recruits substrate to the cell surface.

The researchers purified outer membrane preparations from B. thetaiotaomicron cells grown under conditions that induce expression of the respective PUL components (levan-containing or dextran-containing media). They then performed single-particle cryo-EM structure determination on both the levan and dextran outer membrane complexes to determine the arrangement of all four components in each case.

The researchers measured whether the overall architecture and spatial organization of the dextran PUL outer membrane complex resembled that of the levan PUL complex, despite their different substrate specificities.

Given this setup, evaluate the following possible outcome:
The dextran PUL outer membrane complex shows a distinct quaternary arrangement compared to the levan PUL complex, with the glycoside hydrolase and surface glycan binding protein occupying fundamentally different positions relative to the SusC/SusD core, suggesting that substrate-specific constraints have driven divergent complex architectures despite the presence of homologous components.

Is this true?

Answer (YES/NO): NO